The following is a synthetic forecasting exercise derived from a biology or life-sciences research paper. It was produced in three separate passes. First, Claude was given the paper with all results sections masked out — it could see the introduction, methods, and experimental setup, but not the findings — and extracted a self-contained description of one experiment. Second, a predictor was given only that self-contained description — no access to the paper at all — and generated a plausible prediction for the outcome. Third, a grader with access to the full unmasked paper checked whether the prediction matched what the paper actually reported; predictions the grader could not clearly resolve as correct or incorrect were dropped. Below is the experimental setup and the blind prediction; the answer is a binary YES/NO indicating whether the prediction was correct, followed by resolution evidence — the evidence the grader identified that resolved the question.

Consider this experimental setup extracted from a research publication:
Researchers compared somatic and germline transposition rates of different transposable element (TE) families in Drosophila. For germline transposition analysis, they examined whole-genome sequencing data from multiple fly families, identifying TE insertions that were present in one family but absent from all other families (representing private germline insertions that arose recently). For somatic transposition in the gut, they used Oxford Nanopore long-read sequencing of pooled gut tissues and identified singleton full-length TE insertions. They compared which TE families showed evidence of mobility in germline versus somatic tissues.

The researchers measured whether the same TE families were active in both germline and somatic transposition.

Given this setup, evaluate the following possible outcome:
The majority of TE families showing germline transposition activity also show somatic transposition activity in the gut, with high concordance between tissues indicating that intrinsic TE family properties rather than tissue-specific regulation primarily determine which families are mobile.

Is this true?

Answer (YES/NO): NO